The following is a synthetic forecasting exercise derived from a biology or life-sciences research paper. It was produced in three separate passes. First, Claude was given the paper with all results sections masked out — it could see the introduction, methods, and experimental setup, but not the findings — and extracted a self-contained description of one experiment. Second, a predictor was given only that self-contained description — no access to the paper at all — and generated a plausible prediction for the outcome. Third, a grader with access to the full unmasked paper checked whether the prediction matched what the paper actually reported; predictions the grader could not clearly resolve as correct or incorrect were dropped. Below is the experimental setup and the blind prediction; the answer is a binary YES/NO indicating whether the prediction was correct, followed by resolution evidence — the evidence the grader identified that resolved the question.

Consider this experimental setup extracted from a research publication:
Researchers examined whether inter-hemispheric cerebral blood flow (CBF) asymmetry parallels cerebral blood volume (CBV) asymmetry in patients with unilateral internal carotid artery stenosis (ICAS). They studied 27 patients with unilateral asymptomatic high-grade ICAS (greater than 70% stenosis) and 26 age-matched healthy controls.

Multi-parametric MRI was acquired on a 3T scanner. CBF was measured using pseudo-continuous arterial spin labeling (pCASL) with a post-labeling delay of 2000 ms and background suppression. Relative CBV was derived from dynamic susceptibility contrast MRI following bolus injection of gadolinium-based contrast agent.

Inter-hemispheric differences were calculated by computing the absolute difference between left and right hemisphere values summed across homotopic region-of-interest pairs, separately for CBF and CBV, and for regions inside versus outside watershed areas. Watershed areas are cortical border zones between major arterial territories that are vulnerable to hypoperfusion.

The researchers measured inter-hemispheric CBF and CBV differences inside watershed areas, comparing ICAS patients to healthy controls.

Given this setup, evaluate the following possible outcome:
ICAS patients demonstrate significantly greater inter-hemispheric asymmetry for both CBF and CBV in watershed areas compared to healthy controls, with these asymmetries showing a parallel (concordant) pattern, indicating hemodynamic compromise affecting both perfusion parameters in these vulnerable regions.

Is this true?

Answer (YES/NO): NO